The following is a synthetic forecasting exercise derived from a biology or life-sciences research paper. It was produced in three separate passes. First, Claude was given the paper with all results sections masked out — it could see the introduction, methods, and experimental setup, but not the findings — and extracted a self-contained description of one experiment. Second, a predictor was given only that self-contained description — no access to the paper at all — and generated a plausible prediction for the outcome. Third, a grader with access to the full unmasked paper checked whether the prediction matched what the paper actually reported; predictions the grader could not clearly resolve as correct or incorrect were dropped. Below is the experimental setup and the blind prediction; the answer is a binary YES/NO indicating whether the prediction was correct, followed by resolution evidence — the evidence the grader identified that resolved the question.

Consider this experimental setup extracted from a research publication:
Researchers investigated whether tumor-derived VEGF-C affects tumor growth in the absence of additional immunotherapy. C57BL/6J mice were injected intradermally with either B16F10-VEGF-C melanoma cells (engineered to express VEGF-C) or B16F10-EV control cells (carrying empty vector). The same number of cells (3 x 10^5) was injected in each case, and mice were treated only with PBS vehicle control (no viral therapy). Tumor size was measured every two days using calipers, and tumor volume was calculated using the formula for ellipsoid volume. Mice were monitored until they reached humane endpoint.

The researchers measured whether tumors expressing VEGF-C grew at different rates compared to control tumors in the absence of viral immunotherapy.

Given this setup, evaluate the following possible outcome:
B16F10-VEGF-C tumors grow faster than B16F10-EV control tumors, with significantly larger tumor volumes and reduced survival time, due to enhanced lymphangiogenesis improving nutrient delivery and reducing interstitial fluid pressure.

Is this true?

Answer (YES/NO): NO